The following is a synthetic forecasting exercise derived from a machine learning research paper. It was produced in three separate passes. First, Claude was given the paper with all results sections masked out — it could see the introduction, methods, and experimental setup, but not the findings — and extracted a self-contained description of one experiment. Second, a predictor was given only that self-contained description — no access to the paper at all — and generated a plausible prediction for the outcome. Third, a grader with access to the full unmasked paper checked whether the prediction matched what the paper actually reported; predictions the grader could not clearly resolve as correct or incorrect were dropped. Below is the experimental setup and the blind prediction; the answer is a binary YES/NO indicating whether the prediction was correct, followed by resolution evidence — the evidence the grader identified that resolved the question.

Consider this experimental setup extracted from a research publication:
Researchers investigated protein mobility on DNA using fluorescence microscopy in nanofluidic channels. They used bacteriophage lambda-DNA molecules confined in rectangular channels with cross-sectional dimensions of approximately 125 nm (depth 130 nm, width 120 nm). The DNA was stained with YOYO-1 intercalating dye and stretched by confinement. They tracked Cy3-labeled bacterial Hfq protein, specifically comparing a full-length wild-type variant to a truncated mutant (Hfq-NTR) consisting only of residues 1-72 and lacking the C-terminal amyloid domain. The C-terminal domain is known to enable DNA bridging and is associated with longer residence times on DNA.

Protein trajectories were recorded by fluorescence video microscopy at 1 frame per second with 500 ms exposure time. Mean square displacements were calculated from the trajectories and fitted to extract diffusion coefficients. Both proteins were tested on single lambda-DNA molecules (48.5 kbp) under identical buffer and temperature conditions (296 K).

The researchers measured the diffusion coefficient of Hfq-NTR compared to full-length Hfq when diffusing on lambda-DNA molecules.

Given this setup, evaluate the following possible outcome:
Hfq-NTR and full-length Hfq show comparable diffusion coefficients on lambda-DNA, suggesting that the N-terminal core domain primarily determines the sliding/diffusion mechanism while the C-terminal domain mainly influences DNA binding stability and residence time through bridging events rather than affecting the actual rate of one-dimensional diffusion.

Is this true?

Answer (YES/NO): NO